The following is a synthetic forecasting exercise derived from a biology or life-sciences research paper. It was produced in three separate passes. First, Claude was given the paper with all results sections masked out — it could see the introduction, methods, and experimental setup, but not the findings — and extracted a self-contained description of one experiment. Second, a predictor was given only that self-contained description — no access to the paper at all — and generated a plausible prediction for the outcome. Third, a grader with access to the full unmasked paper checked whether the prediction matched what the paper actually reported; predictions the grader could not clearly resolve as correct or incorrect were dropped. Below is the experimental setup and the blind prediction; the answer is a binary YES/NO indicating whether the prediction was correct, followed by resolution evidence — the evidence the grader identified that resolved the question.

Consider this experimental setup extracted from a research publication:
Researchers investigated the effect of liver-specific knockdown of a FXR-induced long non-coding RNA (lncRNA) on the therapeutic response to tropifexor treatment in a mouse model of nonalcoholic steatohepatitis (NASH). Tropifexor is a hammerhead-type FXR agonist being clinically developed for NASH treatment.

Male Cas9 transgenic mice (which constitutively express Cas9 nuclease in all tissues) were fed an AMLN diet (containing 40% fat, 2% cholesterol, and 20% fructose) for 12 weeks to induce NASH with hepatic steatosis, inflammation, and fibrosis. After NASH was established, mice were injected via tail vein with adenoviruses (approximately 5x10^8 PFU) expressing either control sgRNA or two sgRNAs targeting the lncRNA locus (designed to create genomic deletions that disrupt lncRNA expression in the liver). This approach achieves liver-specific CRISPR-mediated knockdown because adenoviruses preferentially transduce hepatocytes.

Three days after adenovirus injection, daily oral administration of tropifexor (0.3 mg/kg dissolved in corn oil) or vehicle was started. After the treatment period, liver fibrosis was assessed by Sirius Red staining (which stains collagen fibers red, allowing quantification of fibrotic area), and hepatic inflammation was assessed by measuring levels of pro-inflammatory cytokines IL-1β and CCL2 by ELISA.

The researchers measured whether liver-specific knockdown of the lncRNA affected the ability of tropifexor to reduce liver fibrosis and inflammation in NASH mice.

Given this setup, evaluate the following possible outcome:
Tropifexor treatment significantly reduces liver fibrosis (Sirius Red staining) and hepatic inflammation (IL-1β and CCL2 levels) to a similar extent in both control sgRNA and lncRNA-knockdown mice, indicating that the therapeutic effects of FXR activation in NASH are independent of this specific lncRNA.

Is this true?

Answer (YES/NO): NO